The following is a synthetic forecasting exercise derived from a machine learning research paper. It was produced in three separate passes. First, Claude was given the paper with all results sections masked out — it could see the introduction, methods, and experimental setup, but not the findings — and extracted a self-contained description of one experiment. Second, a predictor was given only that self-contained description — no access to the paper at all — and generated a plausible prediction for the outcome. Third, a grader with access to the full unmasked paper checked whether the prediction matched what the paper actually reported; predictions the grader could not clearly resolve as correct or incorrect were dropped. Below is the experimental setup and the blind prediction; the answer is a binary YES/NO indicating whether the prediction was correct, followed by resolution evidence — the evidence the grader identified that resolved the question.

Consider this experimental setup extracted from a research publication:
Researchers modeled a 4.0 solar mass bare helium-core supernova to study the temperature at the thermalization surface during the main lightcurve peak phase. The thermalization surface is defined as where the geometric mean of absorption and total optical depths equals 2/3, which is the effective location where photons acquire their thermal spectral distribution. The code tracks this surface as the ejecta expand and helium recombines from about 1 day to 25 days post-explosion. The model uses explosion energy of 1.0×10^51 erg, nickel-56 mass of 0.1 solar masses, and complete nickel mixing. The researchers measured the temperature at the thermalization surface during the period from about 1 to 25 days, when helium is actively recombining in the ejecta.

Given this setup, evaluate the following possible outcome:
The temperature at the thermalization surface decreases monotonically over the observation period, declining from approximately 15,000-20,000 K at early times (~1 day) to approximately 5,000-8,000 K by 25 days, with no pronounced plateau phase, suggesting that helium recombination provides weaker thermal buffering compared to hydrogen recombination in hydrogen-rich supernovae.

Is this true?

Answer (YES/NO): NO